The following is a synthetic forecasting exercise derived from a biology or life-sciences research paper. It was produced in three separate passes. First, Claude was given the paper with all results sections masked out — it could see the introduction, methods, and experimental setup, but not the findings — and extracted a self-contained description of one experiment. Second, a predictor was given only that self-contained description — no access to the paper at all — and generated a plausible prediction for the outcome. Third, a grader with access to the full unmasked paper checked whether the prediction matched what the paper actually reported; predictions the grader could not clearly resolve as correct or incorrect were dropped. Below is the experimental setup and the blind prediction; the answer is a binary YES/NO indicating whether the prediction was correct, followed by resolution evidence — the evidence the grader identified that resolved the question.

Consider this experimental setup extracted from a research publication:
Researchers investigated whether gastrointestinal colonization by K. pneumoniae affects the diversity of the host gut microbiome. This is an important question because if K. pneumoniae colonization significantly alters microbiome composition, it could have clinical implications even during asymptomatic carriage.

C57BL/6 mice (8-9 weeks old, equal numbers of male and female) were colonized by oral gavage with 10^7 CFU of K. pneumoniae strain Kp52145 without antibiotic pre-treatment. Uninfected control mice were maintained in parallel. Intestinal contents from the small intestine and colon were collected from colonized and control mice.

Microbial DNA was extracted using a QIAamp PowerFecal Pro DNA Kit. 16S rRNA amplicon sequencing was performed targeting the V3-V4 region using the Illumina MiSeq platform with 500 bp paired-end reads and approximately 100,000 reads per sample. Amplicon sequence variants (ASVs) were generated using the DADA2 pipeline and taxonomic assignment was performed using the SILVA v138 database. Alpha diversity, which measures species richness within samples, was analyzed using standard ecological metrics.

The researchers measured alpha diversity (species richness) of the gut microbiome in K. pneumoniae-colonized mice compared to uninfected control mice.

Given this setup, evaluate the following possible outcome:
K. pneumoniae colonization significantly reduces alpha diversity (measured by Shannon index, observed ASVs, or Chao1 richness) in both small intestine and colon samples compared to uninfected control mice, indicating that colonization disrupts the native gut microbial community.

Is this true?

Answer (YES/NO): NO